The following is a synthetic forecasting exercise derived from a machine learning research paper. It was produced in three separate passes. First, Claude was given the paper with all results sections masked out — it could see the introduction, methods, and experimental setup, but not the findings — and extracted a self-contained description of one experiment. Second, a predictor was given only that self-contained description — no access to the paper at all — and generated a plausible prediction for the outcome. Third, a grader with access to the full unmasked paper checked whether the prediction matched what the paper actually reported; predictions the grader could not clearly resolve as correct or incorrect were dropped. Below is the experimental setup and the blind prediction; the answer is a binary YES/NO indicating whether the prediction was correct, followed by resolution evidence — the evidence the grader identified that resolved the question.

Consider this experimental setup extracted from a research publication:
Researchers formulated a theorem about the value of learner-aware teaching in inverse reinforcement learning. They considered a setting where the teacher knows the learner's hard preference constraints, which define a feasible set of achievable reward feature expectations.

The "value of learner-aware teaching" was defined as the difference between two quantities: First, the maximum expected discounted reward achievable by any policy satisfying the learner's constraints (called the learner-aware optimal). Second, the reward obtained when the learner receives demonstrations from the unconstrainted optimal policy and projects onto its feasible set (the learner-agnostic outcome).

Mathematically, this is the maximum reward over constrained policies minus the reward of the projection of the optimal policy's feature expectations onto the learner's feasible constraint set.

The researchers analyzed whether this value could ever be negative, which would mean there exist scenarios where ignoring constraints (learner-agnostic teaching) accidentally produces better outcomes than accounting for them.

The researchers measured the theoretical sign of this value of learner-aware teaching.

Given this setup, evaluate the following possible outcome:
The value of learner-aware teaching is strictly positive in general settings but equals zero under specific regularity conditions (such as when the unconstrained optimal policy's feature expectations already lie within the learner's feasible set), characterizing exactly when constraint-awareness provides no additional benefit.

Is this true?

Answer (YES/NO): NO